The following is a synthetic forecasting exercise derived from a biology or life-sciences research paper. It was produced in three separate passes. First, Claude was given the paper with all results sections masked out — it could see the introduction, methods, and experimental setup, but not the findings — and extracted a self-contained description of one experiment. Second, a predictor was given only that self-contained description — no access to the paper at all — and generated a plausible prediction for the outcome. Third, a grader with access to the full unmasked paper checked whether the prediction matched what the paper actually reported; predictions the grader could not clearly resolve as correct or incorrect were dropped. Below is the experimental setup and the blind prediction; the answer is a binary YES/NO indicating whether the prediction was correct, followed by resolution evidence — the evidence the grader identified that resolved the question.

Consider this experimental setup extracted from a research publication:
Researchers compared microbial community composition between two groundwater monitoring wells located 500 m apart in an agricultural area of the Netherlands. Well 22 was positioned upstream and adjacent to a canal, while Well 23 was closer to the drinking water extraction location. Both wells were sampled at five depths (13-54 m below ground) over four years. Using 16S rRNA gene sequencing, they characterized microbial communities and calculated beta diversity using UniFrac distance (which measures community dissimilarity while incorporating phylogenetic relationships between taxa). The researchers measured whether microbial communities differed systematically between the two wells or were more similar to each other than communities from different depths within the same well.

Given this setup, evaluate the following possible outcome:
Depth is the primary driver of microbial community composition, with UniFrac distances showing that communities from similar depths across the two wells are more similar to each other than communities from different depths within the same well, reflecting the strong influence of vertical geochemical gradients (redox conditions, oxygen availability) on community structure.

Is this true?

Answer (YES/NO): NO